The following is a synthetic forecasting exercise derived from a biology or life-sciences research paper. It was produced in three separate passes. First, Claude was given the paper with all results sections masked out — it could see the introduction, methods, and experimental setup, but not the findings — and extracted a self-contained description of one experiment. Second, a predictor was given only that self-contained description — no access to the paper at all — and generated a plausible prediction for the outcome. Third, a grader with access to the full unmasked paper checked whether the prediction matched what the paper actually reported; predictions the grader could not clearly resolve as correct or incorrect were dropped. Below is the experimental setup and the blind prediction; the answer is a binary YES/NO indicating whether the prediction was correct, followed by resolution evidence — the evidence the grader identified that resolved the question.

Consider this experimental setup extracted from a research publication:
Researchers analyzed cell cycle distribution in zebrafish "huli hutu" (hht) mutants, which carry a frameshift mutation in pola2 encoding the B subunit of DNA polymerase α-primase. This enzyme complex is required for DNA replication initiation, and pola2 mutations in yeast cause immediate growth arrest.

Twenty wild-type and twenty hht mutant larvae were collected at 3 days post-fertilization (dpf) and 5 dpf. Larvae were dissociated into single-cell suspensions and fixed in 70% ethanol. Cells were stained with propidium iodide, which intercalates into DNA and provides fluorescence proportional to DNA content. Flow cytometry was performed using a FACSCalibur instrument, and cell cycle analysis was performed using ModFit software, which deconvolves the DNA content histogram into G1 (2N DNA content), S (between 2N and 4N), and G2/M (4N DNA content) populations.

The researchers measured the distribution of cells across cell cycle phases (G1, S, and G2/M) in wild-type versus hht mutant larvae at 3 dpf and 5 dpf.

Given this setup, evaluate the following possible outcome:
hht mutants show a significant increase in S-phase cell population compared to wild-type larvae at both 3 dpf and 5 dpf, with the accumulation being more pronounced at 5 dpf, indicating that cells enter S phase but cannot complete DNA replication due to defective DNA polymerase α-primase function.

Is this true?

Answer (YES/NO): NO